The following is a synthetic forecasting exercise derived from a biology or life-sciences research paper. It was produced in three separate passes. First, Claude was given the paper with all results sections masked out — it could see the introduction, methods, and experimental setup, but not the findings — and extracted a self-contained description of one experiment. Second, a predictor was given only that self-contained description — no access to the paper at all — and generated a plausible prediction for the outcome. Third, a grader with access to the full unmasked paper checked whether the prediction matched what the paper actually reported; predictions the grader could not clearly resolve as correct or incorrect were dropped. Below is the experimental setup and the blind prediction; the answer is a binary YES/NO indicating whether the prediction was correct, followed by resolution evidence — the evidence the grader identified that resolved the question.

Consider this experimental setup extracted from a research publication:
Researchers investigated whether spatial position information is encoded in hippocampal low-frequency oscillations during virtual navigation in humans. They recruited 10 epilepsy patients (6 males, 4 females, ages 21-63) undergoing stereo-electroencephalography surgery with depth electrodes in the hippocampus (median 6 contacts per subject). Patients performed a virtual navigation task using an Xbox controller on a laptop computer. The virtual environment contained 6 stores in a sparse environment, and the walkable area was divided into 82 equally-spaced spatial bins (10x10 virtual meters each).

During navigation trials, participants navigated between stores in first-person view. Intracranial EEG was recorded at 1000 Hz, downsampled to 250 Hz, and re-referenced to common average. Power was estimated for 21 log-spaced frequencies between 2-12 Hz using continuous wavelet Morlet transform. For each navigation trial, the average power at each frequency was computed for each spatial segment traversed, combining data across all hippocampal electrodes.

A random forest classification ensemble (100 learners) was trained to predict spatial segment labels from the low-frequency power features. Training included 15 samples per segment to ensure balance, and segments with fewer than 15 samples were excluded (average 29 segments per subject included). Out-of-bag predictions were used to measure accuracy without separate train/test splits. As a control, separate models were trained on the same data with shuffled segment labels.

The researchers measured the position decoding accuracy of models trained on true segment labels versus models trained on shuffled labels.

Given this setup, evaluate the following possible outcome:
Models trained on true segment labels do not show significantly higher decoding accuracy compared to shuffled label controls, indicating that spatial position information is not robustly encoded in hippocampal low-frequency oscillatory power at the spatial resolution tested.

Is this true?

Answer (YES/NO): NO